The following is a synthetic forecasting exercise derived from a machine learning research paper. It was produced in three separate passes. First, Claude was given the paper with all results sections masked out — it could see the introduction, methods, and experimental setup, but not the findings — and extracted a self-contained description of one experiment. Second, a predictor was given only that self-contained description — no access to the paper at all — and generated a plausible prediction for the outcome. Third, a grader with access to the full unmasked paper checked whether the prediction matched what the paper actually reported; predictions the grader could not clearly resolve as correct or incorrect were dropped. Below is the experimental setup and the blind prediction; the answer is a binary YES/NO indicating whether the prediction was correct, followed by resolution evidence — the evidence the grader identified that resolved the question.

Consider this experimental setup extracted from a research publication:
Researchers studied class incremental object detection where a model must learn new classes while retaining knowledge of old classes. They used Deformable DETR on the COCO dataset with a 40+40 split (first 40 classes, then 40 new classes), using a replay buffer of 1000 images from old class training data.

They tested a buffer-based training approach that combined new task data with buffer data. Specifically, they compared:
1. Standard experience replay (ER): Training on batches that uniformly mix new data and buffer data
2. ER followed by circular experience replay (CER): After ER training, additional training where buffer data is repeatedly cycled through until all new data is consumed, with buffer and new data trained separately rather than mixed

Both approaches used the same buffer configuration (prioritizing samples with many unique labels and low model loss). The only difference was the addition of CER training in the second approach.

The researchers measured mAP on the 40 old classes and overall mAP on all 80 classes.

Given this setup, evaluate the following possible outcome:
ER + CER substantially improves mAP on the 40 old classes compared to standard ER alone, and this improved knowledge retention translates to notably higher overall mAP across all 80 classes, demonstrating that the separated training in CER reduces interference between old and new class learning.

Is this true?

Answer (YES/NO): NO